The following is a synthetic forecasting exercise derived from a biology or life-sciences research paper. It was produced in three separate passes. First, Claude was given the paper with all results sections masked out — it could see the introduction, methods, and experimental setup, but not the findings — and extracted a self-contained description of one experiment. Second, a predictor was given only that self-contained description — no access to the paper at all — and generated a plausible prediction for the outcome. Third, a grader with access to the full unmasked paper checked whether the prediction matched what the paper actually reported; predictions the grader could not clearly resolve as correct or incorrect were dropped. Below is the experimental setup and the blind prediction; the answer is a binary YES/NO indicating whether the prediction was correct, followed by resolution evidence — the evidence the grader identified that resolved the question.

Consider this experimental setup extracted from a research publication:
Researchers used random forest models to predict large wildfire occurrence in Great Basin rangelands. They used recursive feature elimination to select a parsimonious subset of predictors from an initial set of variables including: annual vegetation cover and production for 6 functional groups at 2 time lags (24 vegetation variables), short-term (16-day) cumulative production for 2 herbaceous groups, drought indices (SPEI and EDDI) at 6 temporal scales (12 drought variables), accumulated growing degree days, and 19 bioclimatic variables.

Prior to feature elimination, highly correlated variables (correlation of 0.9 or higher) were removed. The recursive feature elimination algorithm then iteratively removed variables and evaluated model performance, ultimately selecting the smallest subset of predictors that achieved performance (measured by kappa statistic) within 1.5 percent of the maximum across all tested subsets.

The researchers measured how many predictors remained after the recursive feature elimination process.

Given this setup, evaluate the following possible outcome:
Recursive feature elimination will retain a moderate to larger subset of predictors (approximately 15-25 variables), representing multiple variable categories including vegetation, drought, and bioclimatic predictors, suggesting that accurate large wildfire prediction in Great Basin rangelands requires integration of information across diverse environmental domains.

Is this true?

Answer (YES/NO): NO